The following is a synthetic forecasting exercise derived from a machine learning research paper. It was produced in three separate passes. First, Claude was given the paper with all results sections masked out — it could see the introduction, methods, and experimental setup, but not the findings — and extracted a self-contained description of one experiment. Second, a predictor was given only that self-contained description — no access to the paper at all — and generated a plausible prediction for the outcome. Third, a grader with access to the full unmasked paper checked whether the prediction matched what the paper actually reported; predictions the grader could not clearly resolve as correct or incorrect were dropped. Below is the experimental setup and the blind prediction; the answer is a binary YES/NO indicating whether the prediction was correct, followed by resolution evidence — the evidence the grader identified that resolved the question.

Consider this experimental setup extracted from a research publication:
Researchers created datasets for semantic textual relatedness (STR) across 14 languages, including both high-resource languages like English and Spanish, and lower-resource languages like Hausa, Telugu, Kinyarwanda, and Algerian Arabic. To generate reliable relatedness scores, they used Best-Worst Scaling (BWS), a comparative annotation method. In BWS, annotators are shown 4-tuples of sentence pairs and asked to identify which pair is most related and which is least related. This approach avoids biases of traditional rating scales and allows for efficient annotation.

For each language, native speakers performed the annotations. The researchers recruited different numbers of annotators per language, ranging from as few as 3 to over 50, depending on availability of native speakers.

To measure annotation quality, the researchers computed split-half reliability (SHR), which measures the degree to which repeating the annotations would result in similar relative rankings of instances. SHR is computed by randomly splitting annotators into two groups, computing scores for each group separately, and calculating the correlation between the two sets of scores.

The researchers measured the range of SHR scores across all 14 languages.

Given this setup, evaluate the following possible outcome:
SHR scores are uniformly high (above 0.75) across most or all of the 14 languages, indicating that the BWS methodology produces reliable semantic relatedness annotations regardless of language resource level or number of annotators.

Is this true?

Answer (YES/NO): NO